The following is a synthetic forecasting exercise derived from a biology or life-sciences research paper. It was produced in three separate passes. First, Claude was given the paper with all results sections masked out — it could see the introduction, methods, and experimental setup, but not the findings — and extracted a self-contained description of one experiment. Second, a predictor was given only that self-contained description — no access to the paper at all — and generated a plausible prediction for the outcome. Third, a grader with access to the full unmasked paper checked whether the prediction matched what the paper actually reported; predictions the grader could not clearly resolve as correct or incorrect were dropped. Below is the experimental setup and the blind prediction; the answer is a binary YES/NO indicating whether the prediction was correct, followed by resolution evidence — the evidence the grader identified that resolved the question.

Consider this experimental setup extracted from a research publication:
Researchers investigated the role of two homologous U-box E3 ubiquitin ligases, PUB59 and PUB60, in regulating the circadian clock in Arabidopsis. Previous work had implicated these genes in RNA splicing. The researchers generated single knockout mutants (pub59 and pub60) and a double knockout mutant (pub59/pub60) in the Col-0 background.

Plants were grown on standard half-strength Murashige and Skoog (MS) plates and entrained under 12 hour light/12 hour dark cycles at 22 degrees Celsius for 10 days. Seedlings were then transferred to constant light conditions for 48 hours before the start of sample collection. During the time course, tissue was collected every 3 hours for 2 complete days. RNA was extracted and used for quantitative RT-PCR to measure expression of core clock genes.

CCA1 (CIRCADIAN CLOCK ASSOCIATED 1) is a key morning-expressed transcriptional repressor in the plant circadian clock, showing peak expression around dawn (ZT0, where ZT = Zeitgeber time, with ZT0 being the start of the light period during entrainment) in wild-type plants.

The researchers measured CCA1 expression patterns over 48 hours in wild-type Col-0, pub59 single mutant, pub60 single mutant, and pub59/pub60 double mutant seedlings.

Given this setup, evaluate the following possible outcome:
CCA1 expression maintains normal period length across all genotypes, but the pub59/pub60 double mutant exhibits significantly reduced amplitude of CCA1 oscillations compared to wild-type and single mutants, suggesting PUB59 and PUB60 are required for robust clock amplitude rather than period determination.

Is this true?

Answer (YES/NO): NO